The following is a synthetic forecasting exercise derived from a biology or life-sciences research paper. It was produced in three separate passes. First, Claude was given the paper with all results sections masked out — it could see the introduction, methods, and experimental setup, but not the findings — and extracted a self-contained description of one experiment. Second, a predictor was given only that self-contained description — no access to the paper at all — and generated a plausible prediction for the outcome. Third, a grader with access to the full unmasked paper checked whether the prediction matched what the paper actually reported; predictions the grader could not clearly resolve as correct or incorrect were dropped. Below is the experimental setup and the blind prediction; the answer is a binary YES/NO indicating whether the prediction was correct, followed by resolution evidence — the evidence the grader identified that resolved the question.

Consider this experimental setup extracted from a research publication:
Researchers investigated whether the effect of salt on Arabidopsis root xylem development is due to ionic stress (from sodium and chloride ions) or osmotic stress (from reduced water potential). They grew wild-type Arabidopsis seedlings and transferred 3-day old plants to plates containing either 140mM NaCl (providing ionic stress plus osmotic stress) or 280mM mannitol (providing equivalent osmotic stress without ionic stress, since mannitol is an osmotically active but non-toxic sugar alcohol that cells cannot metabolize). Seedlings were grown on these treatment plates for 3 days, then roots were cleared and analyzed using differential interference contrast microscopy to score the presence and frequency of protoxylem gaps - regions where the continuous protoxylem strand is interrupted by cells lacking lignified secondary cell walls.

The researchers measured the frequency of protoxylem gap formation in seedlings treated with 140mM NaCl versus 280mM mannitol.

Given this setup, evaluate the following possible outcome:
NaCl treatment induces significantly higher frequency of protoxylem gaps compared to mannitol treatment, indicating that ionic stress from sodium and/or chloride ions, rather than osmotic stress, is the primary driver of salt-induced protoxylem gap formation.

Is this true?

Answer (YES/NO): YES